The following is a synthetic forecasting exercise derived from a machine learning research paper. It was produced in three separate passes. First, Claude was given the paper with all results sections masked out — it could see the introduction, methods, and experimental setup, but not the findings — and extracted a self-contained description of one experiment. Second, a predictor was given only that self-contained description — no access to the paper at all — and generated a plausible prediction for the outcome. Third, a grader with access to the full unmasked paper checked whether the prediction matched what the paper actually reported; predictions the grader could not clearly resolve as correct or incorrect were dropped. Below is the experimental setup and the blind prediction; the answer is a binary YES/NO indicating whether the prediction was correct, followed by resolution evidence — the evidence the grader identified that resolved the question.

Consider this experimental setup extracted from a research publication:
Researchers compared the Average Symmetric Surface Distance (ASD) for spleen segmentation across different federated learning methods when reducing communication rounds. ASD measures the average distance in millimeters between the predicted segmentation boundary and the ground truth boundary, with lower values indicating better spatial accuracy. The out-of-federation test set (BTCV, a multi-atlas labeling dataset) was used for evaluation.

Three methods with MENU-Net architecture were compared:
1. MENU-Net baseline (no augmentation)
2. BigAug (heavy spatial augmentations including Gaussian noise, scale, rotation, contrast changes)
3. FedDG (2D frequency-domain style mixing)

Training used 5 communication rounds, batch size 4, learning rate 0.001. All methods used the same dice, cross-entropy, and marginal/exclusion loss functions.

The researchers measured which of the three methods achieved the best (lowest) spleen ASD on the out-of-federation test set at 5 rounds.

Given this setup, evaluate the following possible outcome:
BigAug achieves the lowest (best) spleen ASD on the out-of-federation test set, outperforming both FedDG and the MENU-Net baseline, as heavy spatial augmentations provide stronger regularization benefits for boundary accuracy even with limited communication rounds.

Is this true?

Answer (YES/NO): YES